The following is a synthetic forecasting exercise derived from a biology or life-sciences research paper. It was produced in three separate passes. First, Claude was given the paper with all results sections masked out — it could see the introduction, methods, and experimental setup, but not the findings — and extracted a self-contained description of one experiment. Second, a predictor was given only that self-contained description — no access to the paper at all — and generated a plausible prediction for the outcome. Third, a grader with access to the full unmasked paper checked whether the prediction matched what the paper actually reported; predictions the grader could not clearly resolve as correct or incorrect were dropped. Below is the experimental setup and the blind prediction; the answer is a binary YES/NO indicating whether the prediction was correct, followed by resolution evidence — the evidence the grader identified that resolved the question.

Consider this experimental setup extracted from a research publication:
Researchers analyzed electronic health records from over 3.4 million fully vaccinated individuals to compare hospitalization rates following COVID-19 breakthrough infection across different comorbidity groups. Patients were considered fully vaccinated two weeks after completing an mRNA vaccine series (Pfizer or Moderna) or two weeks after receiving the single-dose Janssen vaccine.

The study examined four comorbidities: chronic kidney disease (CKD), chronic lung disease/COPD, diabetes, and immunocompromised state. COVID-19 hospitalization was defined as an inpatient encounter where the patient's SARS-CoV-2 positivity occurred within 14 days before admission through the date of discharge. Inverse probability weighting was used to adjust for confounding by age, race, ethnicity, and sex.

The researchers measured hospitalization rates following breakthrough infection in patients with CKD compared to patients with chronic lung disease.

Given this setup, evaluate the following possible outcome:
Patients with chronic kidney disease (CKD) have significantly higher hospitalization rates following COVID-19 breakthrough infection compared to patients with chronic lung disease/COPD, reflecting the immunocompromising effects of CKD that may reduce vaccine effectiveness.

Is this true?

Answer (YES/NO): YES